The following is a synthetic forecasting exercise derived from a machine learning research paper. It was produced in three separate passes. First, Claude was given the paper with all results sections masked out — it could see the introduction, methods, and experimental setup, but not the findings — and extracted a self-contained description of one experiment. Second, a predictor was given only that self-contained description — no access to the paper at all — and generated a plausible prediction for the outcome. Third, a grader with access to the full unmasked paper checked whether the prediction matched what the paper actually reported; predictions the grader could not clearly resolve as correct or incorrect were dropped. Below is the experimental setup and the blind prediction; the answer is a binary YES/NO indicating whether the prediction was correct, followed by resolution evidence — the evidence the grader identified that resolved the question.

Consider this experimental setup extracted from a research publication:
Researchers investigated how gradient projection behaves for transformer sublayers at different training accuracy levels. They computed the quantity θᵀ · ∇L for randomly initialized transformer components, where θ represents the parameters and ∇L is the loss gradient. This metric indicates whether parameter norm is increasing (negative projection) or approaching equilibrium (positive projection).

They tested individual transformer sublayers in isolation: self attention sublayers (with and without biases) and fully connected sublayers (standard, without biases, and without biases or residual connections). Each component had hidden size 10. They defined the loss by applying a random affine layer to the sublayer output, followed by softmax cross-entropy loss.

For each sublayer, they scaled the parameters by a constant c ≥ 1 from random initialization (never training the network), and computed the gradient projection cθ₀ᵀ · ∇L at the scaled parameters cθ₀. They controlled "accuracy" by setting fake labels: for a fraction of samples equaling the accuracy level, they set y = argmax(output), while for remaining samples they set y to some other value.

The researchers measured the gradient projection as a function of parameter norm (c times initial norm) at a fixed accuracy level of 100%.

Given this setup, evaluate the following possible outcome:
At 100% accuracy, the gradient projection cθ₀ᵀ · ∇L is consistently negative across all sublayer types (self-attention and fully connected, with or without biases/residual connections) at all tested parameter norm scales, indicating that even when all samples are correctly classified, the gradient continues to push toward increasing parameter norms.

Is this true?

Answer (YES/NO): YES